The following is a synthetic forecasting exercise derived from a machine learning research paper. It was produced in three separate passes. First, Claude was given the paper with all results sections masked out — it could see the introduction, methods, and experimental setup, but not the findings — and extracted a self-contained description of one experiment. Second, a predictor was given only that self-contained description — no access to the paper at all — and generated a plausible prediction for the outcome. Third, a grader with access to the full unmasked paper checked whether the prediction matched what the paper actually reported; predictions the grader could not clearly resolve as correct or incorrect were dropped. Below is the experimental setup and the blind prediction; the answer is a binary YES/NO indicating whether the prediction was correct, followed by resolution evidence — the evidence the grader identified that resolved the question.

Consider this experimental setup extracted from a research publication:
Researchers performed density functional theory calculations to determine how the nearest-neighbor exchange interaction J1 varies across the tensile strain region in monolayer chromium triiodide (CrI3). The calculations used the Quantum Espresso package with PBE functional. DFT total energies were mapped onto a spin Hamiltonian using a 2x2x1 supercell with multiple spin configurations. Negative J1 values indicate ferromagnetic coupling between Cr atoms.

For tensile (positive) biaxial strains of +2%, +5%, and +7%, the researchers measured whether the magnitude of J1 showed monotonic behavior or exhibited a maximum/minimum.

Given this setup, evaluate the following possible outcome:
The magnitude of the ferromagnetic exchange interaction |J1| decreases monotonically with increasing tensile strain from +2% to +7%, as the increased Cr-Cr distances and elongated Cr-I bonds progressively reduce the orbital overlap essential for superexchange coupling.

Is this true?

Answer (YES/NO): YES